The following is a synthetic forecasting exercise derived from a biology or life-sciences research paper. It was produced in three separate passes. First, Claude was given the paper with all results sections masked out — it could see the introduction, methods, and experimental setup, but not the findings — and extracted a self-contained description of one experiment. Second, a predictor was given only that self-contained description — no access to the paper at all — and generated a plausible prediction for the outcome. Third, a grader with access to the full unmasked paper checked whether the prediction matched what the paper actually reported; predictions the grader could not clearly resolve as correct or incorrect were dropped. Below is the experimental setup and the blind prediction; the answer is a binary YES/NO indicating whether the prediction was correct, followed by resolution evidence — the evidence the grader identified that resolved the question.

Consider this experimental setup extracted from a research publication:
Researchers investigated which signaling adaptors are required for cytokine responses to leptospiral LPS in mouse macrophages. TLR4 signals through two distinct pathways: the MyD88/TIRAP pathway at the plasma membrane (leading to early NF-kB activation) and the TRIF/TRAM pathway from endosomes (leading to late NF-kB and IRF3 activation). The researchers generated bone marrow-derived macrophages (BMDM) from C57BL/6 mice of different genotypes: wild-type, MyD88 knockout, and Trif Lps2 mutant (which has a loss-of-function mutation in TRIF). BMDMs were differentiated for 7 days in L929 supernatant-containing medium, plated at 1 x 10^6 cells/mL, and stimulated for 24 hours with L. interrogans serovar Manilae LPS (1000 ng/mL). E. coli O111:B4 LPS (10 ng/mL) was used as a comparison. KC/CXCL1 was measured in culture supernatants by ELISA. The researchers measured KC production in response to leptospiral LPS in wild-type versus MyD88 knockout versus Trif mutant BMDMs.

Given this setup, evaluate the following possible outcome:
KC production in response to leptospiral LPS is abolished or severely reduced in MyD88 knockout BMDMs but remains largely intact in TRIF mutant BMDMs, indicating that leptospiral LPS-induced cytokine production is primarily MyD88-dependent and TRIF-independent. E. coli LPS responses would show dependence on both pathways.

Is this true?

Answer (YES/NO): NO